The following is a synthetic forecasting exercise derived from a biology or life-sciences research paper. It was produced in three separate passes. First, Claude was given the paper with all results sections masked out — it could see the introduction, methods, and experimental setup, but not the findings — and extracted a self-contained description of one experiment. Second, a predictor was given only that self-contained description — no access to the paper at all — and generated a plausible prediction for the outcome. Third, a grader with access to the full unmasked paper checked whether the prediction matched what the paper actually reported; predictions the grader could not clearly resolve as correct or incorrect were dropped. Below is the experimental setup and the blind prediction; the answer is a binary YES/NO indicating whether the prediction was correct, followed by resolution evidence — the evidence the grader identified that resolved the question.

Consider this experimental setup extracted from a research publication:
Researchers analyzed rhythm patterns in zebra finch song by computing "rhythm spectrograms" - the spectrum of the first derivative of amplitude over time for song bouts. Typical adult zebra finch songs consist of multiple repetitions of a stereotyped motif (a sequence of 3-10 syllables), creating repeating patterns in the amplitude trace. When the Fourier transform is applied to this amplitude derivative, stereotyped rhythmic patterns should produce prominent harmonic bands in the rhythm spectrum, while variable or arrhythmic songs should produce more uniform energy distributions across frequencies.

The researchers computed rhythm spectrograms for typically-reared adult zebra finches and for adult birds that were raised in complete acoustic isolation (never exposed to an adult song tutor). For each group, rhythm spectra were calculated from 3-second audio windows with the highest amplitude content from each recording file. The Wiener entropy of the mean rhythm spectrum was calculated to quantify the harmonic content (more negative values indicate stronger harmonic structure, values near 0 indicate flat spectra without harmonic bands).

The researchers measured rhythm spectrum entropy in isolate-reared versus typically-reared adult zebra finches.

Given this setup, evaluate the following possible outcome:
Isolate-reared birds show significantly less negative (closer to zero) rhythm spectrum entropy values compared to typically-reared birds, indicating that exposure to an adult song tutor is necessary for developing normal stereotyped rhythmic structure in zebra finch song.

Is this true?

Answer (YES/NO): YES